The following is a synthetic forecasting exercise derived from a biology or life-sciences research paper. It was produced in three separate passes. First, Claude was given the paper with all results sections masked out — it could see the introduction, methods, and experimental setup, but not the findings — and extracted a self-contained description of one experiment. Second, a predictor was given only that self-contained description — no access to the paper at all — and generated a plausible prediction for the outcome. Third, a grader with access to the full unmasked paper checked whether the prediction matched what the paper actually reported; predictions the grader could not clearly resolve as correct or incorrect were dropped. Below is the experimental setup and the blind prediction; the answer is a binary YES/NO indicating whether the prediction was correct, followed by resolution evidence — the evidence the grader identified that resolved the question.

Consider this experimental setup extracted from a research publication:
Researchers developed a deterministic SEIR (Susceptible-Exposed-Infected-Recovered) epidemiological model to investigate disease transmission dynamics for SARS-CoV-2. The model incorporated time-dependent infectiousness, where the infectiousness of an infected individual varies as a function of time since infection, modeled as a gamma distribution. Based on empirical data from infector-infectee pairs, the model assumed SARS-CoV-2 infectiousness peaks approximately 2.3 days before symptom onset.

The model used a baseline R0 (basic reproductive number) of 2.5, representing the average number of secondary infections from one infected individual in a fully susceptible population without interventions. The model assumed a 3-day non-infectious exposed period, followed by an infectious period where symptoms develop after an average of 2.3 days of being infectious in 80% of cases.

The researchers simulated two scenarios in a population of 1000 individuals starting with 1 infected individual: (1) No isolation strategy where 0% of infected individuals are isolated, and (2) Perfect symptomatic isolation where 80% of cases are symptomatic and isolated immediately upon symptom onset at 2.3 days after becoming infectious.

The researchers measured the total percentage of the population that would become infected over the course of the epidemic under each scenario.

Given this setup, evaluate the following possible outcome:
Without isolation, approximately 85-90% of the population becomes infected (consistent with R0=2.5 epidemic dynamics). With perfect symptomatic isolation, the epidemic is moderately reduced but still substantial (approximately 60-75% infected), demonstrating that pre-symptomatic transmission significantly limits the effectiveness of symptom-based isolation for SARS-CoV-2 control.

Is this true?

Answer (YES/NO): NO